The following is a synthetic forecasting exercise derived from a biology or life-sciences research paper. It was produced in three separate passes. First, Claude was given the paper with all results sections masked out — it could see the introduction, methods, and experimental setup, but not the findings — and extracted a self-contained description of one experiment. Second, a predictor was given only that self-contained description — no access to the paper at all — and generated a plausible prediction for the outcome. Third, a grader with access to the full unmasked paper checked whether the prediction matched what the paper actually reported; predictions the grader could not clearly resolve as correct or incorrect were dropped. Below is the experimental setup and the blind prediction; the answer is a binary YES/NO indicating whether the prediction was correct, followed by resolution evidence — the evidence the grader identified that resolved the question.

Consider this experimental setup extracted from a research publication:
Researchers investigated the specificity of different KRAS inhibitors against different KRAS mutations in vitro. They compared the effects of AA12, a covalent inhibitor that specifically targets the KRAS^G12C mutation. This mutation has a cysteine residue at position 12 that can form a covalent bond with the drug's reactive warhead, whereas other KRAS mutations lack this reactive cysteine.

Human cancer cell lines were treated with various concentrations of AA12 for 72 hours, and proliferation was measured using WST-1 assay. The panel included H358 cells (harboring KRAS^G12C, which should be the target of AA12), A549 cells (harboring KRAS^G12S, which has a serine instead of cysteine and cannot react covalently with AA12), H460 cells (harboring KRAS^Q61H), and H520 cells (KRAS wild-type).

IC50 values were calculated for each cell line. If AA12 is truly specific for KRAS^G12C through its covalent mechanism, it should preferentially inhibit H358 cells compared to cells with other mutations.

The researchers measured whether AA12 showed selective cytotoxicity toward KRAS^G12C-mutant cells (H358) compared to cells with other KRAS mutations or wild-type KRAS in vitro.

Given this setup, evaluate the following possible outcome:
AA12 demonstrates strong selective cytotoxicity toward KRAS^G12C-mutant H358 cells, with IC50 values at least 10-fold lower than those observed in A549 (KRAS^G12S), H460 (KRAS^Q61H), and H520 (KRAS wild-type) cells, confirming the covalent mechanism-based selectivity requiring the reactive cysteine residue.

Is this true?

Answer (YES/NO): NO